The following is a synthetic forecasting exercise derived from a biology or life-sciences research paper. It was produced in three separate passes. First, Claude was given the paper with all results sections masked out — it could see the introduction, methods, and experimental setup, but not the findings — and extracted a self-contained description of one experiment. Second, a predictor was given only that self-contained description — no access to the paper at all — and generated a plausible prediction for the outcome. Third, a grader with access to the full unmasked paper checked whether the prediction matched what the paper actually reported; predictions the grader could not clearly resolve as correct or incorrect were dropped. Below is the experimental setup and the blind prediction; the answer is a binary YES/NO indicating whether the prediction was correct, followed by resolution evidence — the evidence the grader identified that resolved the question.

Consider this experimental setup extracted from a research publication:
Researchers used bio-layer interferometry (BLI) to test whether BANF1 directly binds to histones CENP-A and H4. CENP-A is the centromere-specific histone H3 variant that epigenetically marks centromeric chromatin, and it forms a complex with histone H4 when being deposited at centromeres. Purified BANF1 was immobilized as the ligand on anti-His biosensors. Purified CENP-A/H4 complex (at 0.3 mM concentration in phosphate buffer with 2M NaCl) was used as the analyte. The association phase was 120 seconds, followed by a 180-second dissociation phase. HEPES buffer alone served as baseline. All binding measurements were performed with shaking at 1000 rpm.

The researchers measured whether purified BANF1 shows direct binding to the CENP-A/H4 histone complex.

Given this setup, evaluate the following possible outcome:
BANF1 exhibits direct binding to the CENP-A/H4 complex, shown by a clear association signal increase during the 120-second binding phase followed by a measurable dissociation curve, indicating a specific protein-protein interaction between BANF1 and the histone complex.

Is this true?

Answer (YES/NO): YES